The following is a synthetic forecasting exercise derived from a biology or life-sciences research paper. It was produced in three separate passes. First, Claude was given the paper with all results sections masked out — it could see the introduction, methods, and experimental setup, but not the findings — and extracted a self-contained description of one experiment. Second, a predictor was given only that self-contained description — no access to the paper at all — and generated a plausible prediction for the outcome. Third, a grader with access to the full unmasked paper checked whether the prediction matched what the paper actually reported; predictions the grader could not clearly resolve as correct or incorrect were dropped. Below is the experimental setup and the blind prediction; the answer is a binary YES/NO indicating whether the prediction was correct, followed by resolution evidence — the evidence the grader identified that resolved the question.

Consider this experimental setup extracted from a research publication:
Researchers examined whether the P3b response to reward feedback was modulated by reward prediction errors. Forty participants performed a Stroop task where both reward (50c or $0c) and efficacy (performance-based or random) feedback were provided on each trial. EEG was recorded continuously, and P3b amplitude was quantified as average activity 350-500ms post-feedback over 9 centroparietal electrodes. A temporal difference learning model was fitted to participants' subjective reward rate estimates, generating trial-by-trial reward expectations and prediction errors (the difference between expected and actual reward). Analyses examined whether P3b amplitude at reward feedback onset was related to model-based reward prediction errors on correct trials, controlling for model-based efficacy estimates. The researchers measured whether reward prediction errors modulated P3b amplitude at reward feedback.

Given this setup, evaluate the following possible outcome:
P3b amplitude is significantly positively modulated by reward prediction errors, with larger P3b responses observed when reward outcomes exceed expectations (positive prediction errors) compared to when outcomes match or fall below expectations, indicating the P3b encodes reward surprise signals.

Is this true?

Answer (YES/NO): NO